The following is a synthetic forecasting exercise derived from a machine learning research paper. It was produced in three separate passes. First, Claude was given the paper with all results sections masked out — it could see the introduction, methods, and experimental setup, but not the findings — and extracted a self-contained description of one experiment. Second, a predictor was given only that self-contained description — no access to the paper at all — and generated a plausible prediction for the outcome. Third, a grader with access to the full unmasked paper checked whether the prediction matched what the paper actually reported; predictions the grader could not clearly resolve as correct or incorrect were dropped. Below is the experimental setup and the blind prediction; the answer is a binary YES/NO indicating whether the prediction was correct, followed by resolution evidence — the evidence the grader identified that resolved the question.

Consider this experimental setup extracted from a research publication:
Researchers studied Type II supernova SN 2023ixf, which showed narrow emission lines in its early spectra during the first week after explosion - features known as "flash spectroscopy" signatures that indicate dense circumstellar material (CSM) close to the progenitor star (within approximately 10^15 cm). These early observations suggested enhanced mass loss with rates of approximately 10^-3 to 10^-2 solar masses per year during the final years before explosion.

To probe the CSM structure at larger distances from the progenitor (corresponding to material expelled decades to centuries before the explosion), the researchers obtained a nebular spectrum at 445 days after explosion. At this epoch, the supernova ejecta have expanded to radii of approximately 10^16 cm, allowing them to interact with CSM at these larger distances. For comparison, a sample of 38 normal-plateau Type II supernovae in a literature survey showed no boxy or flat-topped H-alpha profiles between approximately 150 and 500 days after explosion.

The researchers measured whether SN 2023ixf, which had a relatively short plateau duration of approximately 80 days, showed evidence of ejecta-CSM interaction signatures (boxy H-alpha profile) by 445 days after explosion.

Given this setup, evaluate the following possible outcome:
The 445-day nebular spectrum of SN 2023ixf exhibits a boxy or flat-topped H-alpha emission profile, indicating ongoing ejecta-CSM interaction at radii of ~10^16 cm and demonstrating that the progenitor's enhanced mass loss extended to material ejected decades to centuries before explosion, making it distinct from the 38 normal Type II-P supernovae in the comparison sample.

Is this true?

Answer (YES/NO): YES